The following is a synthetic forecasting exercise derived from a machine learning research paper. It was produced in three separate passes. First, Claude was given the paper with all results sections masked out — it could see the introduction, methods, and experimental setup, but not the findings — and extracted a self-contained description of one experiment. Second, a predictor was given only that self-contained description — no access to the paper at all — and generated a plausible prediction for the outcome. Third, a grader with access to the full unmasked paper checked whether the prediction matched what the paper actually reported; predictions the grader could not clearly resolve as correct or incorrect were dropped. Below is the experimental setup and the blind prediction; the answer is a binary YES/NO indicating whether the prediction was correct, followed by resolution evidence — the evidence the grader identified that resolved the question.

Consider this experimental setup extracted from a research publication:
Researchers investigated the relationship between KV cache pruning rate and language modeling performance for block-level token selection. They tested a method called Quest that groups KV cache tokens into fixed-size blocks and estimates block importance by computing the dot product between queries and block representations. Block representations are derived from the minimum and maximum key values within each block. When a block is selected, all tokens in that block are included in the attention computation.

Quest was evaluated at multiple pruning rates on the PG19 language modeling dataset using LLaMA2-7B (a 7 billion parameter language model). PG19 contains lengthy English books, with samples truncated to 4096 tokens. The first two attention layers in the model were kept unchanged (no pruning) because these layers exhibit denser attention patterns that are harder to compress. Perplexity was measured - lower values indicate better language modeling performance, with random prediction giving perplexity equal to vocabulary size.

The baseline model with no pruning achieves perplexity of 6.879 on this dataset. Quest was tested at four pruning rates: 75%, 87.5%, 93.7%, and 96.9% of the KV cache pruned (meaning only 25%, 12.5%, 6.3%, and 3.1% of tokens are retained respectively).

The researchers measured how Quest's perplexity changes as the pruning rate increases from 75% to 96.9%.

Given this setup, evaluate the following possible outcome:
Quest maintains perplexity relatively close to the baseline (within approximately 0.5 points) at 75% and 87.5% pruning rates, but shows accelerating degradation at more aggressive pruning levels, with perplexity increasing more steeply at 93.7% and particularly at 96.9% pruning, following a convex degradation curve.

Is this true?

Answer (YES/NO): NO